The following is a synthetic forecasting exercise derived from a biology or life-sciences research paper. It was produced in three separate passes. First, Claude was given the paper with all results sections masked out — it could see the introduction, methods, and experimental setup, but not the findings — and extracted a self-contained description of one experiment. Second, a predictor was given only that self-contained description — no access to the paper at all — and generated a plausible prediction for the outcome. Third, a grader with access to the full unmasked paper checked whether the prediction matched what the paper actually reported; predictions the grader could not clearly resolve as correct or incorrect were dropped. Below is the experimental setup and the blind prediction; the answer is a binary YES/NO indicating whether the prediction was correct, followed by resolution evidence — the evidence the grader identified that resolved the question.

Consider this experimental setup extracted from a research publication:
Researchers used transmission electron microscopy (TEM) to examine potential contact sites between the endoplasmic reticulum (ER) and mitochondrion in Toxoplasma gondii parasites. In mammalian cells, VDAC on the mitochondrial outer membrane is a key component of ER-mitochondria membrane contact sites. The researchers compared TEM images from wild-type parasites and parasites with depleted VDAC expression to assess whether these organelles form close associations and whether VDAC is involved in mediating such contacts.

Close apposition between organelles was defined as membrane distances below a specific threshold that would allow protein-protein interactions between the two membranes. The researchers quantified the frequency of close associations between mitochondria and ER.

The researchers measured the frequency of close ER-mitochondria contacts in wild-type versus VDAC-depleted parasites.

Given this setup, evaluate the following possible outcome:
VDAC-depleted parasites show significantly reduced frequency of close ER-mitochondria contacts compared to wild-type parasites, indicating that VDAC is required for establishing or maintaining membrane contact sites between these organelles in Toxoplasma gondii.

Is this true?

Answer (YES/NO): YES